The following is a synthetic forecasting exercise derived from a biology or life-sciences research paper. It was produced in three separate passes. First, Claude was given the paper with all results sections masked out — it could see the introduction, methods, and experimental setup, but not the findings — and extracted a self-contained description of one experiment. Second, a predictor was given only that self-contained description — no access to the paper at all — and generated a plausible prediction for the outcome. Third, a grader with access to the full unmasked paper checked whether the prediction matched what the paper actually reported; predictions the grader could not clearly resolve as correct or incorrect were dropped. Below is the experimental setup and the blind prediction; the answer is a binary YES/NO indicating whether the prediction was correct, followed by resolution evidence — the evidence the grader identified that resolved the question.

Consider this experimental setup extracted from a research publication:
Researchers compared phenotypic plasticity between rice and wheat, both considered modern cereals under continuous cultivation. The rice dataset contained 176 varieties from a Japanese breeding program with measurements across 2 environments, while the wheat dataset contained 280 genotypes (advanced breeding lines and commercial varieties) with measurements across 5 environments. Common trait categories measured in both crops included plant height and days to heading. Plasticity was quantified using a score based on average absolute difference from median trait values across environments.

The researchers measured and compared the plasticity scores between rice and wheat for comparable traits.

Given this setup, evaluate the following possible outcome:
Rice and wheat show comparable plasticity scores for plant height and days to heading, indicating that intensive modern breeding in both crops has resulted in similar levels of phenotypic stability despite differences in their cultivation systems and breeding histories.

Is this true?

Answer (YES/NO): NO